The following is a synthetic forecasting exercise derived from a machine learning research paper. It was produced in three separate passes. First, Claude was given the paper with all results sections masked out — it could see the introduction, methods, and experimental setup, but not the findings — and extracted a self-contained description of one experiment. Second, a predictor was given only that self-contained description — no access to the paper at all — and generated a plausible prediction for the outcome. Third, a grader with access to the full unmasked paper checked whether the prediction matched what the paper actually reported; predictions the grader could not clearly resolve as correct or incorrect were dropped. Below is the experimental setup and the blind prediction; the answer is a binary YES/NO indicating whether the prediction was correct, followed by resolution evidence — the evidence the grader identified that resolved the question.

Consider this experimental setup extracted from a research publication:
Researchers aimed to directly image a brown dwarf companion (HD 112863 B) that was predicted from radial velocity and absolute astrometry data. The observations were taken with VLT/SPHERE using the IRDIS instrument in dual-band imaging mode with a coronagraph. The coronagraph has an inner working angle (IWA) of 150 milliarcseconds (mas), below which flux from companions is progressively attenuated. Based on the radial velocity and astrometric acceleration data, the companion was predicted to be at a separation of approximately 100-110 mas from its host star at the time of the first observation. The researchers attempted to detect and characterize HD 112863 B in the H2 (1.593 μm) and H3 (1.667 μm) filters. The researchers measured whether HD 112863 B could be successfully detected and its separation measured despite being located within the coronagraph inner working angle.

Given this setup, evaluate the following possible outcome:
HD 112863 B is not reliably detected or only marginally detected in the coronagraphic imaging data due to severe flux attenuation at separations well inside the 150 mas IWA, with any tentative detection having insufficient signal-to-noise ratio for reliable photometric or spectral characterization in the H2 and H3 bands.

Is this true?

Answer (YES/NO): NO